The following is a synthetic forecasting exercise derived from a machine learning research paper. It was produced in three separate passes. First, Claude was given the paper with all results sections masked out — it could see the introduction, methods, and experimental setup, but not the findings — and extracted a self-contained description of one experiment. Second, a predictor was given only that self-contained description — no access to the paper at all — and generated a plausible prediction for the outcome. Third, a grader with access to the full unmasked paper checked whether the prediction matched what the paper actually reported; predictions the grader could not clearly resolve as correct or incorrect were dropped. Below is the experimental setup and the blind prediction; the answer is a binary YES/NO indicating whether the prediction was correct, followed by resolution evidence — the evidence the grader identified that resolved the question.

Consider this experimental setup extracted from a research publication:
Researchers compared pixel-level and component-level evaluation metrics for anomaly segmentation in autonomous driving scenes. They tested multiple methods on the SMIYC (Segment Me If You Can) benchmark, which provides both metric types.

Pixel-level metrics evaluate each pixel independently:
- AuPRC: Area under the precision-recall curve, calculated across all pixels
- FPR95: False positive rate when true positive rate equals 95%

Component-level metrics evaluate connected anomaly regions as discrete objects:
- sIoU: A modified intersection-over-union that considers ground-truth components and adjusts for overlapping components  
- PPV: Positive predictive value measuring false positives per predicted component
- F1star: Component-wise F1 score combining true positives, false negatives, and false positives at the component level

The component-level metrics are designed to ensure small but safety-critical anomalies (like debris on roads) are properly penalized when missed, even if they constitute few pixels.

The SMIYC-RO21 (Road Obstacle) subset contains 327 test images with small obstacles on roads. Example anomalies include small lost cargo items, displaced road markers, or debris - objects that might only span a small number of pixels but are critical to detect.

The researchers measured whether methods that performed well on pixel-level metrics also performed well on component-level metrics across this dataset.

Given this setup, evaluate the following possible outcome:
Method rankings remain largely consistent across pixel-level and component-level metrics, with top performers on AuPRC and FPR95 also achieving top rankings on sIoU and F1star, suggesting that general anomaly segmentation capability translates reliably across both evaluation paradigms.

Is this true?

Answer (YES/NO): NO